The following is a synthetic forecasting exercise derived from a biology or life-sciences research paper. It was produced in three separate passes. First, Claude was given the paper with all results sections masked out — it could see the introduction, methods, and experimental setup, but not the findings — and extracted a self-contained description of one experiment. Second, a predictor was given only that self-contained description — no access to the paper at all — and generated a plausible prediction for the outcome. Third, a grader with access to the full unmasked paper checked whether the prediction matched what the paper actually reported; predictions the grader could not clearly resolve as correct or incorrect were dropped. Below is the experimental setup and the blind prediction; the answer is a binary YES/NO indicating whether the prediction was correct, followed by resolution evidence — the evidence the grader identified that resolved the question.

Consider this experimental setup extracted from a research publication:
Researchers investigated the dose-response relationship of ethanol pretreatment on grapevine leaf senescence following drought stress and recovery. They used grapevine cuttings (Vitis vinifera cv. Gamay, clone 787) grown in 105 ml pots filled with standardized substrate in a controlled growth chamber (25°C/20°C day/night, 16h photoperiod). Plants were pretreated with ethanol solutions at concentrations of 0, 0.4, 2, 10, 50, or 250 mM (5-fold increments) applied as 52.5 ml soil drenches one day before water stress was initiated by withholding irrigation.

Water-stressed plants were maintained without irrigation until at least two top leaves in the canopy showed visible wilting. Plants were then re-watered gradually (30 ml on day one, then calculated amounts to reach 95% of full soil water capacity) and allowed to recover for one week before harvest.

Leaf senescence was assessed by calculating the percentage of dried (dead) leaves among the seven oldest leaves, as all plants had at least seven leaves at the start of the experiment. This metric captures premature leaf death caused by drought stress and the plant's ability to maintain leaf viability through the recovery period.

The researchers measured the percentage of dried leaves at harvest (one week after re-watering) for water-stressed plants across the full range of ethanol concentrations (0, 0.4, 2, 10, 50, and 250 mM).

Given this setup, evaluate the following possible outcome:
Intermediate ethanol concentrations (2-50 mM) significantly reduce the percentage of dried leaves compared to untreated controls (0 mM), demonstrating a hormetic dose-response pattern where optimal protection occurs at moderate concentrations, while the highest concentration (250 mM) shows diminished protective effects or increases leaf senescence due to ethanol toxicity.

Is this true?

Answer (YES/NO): NO